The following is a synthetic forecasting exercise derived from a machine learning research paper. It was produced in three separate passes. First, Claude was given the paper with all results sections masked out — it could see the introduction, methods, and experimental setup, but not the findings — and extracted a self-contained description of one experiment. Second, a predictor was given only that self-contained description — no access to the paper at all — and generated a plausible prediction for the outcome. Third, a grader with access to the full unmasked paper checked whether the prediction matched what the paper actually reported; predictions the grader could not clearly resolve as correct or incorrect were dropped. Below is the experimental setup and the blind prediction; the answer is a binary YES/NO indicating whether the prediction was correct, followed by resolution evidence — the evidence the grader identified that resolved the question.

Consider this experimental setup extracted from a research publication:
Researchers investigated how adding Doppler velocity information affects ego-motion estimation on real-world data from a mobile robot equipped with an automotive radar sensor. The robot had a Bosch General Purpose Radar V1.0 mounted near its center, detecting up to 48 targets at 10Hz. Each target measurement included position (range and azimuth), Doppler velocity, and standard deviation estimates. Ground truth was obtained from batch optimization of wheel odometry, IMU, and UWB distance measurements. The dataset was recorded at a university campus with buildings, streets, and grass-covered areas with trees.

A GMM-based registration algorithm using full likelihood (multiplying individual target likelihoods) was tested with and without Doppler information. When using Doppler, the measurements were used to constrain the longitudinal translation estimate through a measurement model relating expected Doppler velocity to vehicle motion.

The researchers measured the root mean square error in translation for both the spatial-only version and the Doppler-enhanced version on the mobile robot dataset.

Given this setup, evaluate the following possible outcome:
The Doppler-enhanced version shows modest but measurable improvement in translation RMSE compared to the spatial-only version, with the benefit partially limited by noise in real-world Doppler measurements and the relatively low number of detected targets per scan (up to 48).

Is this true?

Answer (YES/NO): NO